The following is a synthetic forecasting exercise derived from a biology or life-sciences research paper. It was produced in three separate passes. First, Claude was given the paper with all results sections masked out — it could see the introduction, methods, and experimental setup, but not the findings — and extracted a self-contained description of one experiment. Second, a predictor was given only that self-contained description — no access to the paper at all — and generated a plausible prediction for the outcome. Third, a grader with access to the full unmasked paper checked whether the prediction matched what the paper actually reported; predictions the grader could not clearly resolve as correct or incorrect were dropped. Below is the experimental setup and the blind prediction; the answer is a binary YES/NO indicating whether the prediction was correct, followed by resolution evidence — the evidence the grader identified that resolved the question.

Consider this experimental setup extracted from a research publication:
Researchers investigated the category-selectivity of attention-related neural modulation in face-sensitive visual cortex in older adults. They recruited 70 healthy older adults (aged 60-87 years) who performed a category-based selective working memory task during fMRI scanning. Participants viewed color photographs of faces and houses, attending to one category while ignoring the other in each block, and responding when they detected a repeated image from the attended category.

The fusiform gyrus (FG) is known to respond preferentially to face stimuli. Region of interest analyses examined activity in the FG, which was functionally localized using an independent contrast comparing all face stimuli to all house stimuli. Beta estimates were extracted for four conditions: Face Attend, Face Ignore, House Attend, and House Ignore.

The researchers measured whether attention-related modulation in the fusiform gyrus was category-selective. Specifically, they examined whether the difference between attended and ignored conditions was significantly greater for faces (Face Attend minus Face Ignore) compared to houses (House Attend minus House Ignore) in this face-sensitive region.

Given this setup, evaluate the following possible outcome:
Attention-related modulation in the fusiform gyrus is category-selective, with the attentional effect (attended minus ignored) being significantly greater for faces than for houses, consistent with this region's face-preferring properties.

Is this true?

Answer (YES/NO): NO